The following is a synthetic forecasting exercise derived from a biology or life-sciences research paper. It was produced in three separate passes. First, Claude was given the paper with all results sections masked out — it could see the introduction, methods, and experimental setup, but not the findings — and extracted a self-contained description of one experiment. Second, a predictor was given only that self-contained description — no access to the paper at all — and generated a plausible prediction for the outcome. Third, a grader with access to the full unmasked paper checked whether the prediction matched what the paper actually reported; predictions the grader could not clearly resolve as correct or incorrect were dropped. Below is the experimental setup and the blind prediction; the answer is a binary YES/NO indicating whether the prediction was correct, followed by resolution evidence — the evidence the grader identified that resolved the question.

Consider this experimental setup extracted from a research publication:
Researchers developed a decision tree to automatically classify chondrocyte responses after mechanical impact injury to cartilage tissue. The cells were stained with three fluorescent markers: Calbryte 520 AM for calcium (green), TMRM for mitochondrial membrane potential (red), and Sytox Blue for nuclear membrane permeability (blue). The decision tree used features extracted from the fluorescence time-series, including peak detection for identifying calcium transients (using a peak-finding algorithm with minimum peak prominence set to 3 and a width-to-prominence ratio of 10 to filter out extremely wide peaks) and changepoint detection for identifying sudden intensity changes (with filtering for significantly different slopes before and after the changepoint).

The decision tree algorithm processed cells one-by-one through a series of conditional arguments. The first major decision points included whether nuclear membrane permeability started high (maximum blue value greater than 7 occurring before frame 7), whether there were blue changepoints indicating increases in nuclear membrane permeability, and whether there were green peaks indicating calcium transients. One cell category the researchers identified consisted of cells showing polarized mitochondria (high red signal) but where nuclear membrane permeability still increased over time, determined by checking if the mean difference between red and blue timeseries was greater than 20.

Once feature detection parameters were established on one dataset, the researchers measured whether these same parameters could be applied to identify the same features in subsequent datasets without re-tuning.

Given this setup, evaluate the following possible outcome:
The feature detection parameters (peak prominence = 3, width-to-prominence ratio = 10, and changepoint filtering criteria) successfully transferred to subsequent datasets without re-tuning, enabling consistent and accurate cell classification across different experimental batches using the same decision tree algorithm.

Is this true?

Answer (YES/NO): YES